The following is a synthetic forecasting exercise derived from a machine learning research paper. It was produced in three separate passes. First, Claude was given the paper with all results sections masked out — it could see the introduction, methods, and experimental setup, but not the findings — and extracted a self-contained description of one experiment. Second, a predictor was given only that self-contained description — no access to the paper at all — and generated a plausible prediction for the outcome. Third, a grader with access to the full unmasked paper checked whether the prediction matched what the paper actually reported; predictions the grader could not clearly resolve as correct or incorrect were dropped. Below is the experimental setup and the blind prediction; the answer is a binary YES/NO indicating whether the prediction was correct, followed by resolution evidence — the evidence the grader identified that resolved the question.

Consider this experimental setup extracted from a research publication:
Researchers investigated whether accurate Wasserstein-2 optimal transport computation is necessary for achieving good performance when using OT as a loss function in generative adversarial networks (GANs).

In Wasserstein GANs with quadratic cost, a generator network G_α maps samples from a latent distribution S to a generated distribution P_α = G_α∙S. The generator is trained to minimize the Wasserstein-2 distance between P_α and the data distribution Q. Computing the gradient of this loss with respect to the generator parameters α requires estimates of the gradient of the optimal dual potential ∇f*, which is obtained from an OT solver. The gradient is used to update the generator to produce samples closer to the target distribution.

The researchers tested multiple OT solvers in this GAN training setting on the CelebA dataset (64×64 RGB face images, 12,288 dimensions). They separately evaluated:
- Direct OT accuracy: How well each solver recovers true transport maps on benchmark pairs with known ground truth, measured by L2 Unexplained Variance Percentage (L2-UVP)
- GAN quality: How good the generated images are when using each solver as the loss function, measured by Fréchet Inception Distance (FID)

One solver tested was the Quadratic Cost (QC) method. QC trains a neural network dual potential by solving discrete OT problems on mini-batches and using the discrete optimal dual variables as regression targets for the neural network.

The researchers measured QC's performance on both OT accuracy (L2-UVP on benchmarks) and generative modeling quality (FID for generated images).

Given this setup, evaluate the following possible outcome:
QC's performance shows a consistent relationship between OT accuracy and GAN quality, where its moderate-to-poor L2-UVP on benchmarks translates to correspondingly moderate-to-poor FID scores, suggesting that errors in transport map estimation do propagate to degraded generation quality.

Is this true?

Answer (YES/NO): NO